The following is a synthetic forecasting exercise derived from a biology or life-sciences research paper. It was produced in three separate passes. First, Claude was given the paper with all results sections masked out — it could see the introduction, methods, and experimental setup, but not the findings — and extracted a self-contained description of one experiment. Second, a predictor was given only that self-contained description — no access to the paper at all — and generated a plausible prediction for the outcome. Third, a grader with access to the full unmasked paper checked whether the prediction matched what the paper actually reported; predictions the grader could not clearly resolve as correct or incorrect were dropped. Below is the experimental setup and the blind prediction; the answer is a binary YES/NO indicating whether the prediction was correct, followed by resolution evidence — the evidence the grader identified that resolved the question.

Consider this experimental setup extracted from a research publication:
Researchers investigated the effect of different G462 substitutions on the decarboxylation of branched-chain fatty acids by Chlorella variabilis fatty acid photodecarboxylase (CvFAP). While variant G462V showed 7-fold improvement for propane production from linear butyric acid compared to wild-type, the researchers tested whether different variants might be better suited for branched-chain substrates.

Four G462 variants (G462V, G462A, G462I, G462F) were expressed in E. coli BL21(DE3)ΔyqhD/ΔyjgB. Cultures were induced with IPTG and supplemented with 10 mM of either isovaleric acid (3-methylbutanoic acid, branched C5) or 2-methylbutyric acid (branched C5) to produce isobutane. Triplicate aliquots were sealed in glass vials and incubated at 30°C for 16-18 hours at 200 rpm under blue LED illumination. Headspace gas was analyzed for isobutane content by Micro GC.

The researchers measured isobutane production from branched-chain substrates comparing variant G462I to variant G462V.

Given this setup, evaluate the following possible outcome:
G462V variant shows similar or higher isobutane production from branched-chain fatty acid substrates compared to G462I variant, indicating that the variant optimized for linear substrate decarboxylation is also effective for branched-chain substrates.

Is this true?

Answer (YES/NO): NO